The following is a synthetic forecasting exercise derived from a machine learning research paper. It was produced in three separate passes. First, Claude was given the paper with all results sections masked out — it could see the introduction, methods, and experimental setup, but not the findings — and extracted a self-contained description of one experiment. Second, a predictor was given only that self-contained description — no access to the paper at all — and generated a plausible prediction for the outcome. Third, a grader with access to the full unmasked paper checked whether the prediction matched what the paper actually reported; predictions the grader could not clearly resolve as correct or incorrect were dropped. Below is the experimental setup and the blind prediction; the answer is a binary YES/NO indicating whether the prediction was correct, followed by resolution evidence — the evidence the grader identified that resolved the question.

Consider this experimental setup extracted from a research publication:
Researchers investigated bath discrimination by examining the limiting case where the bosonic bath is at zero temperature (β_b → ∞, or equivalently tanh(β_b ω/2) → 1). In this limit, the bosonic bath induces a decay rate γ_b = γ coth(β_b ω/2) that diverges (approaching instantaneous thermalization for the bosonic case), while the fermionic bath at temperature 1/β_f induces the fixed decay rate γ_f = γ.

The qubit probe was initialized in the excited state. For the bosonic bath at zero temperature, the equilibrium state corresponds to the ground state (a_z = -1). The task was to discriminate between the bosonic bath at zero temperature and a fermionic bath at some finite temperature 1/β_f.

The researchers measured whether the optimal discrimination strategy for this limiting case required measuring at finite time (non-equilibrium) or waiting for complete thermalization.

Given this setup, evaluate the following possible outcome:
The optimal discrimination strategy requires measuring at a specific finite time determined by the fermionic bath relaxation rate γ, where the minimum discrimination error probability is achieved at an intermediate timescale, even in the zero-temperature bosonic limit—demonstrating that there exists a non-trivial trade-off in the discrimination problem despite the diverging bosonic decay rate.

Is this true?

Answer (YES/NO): NO